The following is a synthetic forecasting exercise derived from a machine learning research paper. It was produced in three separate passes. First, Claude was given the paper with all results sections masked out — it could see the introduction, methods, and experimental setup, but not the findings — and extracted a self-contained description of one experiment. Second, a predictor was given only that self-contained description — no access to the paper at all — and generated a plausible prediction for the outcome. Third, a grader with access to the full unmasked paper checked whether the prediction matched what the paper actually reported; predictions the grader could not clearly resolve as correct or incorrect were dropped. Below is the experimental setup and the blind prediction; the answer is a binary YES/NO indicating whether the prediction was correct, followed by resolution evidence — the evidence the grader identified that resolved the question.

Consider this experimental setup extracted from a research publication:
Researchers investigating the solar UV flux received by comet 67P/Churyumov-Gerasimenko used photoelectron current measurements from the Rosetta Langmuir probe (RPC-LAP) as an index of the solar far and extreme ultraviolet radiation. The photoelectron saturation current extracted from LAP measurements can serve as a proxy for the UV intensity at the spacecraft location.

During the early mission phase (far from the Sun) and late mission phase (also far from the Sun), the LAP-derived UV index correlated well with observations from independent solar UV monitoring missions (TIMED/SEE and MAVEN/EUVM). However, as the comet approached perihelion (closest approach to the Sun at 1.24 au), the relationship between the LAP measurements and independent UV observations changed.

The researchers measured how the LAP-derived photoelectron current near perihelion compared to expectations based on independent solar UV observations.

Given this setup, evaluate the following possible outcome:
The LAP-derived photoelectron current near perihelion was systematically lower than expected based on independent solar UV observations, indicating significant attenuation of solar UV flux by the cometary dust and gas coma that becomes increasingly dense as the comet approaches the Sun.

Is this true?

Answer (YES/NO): NO